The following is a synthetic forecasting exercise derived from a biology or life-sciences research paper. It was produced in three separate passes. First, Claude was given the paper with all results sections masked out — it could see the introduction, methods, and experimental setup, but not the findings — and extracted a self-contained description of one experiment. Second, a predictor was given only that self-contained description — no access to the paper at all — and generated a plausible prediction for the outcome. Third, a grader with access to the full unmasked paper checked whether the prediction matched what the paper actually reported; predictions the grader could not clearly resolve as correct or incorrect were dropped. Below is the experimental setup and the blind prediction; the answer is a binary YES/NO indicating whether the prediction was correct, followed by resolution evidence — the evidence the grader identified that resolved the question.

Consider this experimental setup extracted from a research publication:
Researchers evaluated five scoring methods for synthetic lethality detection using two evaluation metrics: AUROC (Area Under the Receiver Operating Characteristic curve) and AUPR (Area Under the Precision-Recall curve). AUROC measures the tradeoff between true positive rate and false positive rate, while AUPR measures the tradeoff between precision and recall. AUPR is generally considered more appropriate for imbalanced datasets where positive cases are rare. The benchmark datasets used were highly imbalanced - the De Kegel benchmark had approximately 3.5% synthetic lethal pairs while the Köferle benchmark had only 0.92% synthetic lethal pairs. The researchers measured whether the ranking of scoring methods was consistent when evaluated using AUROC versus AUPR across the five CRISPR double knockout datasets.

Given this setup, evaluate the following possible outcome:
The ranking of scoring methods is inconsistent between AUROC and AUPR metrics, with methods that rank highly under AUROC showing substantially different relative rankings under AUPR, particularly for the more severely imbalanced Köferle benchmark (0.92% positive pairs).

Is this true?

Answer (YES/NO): NO